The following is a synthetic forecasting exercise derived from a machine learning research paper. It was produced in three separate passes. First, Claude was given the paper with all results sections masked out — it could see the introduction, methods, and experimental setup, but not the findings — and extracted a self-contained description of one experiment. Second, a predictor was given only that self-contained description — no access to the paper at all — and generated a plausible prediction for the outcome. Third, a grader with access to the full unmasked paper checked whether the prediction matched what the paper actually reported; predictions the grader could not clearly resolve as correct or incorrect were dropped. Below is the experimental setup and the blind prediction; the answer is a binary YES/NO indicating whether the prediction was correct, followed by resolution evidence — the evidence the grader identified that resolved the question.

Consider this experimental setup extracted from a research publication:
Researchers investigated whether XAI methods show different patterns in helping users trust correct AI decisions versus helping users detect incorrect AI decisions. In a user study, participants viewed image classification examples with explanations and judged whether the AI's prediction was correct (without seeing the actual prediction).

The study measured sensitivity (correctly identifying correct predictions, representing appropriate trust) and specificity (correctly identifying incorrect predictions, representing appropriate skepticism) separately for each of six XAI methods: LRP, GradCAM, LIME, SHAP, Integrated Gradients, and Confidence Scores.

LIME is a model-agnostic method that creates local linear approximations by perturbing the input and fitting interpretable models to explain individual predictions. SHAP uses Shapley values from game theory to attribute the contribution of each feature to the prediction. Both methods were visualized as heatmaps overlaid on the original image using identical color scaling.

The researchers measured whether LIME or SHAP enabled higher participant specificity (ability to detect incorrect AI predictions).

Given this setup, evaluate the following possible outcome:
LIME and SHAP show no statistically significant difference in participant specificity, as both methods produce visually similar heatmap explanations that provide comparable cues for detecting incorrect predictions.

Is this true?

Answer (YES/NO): NO